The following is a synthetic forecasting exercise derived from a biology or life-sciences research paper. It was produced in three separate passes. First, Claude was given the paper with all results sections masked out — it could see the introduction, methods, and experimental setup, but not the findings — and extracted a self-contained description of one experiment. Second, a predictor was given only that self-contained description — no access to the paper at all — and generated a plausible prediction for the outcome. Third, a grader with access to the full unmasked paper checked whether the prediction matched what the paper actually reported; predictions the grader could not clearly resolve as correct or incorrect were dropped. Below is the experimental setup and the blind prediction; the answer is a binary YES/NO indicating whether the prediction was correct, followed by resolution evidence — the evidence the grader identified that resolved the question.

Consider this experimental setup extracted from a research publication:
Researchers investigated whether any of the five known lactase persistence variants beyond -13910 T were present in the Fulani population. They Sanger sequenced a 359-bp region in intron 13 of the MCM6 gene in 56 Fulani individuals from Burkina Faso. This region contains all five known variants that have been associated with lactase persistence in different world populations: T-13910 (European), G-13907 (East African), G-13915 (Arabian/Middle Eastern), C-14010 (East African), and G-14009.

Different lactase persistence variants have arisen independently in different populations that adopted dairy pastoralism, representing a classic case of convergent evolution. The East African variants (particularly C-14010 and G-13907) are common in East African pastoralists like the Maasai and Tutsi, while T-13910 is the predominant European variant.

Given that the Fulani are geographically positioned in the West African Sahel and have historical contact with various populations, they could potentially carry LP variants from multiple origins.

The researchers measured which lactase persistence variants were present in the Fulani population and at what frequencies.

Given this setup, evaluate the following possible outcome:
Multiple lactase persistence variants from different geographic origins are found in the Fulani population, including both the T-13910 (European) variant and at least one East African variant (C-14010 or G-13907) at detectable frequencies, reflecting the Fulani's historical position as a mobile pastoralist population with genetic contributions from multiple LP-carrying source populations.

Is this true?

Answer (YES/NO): NO